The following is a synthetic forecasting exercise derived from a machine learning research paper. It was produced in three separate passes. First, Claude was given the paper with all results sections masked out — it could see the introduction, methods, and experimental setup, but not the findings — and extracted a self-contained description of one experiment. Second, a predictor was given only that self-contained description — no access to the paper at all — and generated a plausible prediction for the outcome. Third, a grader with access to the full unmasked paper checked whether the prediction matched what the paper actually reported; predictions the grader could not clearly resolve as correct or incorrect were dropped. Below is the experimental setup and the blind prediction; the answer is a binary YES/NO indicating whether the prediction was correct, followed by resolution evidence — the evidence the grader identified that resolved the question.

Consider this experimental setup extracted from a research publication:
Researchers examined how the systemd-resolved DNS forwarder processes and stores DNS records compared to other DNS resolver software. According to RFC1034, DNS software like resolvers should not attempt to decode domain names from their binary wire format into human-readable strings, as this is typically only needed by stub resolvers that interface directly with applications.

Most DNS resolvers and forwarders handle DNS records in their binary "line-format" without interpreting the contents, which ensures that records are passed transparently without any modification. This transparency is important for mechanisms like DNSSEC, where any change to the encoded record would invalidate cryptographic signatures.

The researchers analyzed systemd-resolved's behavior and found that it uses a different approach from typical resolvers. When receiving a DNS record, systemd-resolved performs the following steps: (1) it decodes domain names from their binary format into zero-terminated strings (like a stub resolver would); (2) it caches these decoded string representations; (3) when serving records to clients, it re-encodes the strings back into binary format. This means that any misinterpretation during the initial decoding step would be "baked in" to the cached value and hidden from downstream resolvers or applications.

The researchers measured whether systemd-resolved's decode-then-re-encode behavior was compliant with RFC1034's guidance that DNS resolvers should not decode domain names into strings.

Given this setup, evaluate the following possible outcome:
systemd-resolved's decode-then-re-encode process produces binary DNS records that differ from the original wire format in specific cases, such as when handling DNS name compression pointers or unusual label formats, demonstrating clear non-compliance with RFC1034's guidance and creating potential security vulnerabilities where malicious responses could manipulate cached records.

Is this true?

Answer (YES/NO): NO